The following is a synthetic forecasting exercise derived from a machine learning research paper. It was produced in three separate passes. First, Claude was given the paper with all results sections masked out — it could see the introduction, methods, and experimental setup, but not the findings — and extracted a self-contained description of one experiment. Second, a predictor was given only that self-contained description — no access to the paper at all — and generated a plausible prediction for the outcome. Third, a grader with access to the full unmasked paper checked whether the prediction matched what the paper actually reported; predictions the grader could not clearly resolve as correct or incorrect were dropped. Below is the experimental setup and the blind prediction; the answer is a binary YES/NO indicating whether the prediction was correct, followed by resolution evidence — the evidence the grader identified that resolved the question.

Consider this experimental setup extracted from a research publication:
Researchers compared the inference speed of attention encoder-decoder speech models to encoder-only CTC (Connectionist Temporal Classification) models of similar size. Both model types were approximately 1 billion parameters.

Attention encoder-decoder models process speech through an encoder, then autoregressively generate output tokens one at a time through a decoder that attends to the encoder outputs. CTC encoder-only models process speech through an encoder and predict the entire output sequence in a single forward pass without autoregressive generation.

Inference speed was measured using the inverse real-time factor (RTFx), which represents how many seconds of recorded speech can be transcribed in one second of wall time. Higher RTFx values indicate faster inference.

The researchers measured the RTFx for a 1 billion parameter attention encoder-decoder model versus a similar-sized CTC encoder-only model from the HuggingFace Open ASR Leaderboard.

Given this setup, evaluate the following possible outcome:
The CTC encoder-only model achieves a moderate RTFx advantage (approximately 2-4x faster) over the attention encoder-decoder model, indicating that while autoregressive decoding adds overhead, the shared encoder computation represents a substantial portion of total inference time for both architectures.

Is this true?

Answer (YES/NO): NO